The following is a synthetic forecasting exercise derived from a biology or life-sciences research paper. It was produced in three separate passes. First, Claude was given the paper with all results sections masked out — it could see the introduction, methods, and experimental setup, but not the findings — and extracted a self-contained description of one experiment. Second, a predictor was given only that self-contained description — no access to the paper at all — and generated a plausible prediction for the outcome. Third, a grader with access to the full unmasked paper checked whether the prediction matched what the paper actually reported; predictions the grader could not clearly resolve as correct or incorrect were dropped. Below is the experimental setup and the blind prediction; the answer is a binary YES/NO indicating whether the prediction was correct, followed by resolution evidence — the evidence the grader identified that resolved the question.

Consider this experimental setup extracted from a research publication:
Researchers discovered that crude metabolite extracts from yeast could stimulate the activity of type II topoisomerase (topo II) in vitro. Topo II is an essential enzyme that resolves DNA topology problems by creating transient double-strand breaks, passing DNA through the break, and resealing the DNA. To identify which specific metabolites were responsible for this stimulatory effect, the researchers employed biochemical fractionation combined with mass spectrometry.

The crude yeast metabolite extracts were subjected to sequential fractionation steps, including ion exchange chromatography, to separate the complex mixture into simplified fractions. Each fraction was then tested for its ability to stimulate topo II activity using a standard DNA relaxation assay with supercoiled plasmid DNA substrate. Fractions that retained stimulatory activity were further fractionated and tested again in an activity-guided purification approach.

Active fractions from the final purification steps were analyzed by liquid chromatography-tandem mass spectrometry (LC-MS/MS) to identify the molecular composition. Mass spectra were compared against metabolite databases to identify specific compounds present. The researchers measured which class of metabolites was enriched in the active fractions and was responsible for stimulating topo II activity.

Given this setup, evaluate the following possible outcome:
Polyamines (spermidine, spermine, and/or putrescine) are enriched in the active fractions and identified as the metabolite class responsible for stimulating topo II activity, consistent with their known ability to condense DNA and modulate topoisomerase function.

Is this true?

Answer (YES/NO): NO